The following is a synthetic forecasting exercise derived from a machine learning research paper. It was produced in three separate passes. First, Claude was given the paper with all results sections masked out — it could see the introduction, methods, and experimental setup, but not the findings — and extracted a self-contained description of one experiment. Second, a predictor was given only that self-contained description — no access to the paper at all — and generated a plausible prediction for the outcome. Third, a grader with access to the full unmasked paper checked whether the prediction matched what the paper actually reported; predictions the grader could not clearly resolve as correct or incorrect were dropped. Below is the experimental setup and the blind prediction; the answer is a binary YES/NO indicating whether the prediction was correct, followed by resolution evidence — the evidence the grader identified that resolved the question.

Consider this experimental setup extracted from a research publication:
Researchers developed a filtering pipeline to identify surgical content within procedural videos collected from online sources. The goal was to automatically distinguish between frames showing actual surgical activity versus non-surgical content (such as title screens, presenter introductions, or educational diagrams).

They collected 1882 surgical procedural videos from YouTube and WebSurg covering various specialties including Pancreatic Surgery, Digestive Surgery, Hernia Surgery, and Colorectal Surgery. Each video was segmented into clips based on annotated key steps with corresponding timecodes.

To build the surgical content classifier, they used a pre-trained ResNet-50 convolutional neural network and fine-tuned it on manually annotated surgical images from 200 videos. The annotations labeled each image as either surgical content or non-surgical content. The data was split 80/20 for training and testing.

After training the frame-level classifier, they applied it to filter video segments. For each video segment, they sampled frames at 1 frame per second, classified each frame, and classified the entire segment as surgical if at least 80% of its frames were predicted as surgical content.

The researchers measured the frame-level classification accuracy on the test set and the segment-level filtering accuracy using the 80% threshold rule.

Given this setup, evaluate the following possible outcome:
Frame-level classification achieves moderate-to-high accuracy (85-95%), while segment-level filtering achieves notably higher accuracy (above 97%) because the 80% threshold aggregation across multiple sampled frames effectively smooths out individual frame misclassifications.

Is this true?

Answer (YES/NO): YES